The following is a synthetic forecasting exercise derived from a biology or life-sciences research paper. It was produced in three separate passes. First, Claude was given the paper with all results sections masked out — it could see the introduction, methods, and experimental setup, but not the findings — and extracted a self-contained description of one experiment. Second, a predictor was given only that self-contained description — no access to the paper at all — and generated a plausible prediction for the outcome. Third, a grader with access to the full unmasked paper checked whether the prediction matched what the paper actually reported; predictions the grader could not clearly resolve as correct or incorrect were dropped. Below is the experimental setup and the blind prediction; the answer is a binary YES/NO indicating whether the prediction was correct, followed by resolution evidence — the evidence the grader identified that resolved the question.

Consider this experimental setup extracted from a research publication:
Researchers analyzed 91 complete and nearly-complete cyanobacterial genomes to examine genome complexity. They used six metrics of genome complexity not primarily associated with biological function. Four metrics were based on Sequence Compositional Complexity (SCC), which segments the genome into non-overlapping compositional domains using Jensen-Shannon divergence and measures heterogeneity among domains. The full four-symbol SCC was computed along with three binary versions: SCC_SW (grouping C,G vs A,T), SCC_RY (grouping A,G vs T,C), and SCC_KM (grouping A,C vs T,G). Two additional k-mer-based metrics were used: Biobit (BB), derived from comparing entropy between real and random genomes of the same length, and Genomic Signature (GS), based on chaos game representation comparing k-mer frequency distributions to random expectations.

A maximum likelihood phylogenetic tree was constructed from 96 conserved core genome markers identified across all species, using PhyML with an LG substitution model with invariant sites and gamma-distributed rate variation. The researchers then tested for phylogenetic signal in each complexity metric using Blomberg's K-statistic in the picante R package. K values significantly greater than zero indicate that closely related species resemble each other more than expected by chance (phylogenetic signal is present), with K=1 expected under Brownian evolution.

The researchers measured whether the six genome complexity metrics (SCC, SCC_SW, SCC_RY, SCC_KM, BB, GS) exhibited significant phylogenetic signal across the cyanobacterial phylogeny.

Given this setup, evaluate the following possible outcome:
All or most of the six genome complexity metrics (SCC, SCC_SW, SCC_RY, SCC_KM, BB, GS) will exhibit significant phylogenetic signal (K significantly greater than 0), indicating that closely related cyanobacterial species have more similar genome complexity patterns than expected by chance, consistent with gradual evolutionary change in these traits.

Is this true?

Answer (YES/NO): YES